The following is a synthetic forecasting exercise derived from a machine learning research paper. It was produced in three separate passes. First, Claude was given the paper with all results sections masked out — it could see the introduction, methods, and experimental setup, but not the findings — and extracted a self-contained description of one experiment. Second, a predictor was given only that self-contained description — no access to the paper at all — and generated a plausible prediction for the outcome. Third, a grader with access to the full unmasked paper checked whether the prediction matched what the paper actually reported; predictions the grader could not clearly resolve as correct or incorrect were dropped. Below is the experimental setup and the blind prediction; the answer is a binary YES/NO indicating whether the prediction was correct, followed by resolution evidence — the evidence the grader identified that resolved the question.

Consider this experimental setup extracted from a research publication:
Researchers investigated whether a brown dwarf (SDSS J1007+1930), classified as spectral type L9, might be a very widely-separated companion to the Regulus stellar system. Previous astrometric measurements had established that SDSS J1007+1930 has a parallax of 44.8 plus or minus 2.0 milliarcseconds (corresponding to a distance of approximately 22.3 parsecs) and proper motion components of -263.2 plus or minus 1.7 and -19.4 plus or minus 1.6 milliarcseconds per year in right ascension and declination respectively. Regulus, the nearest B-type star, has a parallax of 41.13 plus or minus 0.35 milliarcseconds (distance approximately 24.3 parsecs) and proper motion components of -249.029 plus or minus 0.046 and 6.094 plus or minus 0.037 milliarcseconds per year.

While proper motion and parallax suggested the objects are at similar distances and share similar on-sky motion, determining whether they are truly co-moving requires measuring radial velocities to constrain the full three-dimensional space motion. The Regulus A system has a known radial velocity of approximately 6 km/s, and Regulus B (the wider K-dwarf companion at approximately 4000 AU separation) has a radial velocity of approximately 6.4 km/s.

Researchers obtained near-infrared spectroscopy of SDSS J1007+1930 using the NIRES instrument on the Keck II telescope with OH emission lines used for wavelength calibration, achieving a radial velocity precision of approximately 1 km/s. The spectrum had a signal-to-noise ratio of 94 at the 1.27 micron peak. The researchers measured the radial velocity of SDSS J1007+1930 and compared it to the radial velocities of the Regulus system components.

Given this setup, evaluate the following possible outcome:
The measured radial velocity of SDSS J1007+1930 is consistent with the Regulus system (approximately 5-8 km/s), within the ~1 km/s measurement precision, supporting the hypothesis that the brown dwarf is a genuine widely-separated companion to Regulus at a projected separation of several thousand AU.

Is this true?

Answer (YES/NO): NO